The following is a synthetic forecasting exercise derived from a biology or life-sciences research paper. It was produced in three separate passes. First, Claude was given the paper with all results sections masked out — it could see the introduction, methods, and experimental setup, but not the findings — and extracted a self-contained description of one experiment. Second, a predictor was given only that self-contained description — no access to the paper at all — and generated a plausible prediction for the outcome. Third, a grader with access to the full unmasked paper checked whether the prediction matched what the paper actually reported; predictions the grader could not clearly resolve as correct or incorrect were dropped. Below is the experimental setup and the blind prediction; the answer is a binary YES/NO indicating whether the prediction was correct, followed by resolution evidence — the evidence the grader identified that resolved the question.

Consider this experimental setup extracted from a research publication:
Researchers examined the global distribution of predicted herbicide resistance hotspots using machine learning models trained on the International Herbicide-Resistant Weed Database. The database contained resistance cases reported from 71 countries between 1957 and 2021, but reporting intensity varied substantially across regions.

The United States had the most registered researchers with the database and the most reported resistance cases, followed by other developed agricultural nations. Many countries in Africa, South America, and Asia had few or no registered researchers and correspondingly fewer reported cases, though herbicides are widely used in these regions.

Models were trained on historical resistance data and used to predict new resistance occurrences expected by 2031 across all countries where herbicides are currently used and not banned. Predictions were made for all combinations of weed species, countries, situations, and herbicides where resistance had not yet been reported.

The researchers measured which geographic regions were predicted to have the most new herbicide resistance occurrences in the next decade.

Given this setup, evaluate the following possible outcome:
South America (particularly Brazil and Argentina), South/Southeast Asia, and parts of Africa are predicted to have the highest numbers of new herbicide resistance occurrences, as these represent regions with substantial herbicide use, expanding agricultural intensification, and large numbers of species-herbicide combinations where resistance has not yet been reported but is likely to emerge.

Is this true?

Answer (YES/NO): NO